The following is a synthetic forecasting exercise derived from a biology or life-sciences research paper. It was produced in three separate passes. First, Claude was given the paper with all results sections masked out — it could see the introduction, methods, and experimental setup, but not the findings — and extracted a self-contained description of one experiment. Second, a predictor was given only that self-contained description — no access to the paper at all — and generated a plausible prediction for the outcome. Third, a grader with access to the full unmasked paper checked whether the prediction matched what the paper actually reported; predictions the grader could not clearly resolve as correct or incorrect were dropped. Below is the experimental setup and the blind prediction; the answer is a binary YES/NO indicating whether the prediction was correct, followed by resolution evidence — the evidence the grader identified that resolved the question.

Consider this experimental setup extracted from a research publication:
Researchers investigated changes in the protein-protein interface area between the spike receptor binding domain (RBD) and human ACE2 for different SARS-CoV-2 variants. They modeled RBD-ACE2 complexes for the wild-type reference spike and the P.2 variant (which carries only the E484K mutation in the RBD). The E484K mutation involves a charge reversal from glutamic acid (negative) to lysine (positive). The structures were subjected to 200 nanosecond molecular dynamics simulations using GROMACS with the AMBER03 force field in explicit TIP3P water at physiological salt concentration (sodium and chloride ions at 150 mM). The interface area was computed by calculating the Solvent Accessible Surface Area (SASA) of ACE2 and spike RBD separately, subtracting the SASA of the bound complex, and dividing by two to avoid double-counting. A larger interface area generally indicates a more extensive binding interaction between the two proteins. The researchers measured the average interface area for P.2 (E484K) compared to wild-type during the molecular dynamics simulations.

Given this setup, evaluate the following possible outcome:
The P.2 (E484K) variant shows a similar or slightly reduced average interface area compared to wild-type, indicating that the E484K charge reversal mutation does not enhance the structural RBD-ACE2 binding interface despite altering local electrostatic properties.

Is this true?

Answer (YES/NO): NO